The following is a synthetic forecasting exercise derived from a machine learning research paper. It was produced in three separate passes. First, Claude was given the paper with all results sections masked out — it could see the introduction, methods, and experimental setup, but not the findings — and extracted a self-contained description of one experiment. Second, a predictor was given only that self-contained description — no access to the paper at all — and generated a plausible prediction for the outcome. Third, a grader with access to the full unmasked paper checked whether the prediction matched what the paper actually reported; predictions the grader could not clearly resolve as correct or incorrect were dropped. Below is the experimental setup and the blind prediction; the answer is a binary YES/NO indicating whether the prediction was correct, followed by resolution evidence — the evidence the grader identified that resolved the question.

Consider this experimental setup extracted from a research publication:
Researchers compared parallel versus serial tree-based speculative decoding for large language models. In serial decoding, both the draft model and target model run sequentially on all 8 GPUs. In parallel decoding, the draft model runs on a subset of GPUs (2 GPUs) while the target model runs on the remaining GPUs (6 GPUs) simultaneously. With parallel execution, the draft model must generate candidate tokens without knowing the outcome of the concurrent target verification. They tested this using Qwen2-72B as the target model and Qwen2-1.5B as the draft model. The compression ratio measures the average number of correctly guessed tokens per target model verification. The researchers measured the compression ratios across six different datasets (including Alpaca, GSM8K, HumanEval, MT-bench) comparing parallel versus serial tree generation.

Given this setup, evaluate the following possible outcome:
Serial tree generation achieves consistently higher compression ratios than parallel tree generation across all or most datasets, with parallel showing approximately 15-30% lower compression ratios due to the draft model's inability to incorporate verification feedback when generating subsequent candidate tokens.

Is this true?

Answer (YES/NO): NO